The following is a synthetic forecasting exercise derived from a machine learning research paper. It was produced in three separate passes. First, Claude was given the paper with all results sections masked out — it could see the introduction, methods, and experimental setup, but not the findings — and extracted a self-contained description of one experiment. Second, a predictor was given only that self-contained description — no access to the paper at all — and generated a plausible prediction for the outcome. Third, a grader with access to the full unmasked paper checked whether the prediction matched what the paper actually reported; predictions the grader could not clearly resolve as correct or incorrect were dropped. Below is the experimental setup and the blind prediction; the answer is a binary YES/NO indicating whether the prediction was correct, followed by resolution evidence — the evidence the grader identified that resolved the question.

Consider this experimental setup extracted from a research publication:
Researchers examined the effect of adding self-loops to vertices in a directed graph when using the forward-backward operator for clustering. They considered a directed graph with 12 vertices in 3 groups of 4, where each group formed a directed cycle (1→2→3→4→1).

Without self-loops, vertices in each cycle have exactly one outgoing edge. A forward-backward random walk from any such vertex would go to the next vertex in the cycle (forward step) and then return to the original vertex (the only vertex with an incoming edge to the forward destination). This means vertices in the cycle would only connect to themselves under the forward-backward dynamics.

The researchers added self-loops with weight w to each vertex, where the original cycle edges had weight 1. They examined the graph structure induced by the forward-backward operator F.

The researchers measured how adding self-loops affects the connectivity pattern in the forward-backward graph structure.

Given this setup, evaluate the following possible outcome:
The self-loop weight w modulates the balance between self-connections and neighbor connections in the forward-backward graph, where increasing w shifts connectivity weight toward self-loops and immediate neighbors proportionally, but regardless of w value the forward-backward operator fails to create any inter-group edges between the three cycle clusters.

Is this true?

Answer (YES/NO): NO